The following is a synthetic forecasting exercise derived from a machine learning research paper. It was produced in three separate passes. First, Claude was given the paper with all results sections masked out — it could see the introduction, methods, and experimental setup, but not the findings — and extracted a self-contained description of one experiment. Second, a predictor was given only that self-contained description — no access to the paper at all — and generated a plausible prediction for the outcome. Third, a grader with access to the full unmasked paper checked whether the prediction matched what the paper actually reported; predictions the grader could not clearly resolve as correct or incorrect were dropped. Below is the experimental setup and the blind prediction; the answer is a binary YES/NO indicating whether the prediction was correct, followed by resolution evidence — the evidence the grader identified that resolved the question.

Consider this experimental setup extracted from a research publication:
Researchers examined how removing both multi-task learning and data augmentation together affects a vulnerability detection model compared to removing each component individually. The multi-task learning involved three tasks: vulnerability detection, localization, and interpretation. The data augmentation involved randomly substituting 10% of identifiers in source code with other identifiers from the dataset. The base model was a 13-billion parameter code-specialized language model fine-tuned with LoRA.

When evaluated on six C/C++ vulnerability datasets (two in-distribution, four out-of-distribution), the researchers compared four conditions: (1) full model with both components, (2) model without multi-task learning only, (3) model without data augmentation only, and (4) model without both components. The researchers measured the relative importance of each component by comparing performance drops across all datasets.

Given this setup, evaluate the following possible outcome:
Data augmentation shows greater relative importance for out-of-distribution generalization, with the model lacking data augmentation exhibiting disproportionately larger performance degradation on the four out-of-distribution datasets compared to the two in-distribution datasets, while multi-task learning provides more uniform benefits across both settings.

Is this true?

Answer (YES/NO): NO